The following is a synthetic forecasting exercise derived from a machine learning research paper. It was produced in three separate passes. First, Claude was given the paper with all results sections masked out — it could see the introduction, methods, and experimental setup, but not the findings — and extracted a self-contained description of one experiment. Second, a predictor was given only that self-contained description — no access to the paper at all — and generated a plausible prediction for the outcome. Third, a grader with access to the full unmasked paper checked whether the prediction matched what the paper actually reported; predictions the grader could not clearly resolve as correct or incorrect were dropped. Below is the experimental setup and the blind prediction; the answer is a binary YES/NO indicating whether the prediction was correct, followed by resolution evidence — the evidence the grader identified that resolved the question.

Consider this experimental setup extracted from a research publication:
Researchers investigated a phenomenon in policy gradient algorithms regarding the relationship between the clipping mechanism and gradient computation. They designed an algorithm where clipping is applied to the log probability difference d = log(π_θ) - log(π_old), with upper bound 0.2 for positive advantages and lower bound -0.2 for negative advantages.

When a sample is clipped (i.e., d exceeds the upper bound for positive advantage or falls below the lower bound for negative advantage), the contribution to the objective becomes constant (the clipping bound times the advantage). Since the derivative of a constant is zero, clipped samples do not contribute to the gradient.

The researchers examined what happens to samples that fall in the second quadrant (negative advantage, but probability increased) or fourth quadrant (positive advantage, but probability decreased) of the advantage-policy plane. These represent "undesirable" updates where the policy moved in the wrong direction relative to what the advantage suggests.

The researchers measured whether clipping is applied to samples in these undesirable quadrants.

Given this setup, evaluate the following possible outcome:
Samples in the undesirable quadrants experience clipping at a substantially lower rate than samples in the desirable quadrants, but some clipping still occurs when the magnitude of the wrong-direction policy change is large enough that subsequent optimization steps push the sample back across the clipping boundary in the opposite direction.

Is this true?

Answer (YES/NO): NO